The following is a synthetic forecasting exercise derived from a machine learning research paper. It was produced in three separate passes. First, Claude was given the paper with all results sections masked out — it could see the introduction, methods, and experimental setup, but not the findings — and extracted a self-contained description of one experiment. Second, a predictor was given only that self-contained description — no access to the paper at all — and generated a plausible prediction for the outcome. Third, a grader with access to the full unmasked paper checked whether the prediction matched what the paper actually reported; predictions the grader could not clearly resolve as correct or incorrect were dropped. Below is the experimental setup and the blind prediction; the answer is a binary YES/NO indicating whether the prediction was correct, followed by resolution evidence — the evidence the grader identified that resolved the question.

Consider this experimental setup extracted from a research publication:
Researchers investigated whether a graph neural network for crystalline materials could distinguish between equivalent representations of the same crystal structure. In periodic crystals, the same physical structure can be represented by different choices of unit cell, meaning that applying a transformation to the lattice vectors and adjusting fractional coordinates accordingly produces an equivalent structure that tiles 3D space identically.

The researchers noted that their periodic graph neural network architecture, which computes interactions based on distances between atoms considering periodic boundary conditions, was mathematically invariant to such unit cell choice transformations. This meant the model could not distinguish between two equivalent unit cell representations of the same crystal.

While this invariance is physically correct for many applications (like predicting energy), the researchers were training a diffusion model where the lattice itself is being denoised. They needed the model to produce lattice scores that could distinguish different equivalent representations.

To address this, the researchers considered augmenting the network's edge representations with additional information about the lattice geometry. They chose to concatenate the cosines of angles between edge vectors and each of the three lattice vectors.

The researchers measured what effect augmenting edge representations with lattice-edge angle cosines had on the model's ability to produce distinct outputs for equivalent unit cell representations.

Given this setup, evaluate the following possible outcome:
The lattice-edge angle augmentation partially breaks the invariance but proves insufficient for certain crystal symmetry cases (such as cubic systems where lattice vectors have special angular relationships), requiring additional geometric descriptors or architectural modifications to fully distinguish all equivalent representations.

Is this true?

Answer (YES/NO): NO